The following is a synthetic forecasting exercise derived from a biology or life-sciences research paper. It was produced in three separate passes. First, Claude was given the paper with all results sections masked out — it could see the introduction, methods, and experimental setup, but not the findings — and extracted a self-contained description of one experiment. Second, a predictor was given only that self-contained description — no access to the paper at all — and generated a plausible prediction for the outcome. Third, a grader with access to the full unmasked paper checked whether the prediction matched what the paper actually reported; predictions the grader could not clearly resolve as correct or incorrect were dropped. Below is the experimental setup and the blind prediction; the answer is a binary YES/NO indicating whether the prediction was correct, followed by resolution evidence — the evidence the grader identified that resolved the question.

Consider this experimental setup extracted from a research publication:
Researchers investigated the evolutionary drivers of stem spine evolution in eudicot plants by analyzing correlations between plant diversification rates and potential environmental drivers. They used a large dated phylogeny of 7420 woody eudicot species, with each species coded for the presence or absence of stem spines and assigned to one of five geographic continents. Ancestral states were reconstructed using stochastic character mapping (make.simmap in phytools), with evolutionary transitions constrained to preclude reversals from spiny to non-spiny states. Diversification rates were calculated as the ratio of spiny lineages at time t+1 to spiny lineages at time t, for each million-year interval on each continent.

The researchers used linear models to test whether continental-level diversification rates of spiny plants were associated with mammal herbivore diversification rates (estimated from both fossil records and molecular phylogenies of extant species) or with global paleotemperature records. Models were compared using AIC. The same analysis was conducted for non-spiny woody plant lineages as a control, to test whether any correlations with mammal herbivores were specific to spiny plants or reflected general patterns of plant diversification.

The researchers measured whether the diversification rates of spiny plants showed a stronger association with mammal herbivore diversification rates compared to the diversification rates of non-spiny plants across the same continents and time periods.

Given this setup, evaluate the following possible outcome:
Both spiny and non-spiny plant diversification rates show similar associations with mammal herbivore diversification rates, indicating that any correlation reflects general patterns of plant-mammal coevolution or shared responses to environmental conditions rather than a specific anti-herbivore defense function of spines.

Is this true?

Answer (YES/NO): NO